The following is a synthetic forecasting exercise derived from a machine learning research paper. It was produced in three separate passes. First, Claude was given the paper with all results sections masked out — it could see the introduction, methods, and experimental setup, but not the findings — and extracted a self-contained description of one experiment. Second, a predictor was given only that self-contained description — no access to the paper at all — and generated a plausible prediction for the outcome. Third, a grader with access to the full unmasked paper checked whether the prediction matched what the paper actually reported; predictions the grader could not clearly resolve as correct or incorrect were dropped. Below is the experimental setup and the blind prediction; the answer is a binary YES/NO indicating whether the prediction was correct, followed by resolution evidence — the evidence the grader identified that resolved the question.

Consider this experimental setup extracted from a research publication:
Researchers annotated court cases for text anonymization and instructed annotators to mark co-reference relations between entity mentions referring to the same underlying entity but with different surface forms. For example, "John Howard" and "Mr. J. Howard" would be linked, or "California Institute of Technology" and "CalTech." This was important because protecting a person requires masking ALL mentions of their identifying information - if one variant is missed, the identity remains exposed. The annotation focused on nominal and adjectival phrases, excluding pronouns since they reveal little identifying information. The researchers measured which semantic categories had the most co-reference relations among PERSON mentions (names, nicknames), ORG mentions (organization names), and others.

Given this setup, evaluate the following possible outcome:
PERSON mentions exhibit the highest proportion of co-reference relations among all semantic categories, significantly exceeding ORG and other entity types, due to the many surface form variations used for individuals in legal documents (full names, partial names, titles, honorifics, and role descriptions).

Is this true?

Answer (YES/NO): NO